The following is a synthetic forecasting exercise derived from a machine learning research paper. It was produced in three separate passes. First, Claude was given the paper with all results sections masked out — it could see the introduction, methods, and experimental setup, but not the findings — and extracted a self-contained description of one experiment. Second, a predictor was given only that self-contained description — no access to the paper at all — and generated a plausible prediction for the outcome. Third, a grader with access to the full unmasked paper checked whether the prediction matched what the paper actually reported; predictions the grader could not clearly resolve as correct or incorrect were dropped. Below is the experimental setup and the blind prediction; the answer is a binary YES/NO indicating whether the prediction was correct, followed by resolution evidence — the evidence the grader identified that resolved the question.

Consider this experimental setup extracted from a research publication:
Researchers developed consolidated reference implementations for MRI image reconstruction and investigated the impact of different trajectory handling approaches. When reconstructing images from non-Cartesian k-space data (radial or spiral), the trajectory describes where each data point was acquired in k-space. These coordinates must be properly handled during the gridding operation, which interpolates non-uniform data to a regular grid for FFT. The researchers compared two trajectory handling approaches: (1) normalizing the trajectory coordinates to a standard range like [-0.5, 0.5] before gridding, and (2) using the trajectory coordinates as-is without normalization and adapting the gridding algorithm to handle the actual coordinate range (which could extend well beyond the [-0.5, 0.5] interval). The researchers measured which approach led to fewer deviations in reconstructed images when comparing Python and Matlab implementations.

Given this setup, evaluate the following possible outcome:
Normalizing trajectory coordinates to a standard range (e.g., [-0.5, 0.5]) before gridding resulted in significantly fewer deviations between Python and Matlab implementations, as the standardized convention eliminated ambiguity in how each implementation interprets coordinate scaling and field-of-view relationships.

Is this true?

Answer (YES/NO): NO